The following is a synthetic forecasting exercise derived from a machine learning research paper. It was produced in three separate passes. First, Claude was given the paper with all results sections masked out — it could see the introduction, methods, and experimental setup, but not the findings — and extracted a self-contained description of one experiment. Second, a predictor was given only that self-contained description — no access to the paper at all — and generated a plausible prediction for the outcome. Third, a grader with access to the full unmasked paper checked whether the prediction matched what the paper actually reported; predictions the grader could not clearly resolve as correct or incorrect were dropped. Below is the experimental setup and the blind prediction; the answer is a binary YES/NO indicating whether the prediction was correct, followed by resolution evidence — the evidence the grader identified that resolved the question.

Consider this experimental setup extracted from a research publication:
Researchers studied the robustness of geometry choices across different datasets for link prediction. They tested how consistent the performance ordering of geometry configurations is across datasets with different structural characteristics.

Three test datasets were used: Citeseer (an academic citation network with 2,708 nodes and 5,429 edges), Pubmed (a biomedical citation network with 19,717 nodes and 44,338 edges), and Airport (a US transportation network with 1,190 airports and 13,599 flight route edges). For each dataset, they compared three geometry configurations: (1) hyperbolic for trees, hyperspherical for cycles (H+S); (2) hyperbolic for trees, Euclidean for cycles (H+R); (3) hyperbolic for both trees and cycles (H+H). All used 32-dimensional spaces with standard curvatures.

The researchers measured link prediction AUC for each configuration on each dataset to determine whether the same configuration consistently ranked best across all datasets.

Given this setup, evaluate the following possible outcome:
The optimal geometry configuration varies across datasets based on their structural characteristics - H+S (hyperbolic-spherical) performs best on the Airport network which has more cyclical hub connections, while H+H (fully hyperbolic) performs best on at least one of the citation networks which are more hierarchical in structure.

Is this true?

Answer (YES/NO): NO